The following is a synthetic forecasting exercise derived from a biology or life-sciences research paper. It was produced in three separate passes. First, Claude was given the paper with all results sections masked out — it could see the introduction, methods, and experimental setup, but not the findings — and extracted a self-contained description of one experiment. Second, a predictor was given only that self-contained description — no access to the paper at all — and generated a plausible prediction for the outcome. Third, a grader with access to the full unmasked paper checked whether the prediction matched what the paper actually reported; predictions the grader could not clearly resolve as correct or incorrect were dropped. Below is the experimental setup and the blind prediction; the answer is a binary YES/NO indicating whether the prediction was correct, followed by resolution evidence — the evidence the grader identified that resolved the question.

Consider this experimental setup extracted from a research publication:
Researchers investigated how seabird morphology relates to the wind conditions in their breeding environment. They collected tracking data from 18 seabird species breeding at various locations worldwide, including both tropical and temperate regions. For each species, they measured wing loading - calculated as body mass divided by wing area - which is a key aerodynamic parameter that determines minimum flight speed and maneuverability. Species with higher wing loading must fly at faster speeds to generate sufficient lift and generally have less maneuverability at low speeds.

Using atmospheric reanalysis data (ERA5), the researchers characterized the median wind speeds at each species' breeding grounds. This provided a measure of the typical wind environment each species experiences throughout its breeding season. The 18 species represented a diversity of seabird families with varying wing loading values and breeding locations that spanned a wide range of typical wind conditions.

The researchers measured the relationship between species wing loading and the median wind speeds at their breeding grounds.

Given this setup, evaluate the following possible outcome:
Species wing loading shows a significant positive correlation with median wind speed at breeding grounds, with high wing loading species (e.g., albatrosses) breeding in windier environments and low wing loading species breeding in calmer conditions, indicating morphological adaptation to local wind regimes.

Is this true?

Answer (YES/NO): YES